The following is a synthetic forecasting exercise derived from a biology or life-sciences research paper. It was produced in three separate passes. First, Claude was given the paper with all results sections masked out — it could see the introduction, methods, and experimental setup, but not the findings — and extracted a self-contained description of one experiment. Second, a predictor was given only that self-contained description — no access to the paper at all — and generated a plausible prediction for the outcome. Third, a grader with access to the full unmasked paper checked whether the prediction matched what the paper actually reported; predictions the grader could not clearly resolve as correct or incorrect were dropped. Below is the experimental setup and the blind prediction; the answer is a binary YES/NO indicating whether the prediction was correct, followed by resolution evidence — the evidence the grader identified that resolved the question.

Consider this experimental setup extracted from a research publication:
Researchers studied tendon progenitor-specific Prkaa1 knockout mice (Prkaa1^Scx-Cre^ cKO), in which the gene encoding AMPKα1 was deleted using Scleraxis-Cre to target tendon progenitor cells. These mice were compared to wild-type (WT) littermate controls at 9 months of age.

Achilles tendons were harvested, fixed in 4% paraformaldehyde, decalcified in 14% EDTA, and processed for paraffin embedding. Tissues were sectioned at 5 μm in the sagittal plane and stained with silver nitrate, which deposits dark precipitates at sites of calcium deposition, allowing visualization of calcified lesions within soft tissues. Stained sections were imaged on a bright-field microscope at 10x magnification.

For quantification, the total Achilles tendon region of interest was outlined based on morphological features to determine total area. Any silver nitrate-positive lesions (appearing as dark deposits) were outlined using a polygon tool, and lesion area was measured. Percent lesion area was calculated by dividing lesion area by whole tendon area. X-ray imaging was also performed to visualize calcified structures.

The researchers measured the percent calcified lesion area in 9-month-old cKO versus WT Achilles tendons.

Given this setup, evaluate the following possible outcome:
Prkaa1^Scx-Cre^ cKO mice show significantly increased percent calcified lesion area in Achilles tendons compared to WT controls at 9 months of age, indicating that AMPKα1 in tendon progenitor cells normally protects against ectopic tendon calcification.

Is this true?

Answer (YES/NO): YES